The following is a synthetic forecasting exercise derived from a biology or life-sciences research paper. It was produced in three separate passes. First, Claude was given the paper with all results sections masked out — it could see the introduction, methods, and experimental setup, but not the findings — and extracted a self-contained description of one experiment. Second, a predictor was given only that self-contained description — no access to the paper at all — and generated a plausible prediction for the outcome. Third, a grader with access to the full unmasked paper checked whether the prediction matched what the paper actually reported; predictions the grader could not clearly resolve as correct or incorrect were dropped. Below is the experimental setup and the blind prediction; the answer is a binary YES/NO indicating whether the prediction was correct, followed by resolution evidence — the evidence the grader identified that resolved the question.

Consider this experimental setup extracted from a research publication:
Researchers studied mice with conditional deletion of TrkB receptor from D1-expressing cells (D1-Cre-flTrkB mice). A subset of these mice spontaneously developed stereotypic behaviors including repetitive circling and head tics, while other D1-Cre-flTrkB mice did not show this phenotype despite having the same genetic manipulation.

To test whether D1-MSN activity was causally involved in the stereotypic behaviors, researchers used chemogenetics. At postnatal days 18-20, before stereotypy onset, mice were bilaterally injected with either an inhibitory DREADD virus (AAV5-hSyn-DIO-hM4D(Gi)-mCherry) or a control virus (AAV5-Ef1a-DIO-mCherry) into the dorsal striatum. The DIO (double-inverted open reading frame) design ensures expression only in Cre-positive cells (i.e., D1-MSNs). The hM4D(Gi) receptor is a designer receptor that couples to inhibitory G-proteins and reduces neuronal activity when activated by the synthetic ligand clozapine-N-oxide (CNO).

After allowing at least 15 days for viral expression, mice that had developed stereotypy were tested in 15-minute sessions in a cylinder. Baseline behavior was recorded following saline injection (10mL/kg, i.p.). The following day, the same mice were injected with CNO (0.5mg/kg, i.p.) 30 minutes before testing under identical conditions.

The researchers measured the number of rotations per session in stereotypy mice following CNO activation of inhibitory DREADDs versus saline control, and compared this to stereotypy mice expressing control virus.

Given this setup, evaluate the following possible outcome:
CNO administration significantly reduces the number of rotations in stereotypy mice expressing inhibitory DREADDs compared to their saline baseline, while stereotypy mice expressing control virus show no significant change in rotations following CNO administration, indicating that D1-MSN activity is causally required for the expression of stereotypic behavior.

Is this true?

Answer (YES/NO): YES